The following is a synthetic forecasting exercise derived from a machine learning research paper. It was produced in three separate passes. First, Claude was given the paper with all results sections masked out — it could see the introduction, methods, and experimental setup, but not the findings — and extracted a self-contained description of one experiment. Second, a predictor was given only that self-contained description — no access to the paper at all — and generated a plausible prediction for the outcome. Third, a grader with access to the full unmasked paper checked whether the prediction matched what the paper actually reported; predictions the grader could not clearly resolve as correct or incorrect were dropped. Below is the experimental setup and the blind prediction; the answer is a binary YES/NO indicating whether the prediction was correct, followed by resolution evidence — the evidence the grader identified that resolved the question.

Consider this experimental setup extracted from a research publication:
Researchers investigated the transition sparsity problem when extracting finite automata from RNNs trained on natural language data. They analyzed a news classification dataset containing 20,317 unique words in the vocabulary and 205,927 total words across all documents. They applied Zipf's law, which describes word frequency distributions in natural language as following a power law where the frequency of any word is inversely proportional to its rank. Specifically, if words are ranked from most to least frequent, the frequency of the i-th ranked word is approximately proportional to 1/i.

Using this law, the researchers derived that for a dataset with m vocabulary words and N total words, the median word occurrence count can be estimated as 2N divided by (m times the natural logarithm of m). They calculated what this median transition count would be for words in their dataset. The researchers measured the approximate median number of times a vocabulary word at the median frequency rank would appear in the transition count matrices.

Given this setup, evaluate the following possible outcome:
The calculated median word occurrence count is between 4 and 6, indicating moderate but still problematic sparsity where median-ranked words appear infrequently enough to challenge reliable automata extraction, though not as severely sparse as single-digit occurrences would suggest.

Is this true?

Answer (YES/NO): NO